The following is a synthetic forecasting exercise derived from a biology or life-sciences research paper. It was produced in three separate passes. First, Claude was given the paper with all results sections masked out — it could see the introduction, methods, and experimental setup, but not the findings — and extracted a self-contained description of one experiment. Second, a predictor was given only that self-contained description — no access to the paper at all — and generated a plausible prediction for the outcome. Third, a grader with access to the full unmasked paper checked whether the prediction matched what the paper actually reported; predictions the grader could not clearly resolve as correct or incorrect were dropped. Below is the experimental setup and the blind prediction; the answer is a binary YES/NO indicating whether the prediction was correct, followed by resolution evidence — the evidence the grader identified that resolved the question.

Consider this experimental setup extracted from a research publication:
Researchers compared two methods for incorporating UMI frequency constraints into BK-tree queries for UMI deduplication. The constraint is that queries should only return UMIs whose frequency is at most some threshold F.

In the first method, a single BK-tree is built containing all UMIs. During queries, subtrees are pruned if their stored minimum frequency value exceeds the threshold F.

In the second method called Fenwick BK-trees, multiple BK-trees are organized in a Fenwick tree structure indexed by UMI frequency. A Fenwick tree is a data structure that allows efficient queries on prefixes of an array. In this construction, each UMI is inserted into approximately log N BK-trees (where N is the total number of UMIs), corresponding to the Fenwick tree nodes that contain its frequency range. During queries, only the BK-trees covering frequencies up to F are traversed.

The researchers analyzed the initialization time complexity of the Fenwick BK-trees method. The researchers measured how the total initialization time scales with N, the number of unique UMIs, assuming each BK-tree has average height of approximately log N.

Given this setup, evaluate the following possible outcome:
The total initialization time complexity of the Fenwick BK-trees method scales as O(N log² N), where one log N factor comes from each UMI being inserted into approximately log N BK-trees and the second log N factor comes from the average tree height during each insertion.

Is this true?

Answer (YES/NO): YES